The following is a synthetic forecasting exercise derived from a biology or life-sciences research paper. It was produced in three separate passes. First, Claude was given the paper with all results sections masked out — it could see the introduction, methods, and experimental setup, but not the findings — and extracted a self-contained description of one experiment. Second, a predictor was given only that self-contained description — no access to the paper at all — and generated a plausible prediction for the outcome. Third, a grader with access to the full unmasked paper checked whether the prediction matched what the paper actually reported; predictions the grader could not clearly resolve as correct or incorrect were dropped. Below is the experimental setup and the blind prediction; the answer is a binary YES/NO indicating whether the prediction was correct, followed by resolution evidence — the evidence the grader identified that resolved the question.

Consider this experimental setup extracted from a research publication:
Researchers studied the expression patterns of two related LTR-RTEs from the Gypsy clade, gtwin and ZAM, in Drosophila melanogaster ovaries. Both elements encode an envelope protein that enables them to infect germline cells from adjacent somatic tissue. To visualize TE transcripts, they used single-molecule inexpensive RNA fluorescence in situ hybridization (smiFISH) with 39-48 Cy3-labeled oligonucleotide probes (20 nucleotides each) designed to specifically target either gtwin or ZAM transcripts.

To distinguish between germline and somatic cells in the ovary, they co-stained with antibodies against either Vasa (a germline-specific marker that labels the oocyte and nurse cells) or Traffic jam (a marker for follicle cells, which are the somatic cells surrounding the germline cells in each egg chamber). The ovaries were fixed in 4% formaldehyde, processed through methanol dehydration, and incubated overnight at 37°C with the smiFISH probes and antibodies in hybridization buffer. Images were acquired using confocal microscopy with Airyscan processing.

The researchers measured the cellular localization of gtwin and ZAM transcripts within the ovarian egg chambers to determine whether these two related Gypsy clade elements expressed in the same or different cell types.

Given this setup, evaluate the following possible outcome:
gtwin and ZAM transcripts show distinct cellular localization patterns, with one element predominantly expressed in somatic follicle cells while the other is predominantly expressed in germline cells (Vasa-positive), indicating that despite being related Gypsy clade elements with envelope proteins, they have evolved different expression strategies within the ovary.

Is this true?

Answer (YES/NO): NO